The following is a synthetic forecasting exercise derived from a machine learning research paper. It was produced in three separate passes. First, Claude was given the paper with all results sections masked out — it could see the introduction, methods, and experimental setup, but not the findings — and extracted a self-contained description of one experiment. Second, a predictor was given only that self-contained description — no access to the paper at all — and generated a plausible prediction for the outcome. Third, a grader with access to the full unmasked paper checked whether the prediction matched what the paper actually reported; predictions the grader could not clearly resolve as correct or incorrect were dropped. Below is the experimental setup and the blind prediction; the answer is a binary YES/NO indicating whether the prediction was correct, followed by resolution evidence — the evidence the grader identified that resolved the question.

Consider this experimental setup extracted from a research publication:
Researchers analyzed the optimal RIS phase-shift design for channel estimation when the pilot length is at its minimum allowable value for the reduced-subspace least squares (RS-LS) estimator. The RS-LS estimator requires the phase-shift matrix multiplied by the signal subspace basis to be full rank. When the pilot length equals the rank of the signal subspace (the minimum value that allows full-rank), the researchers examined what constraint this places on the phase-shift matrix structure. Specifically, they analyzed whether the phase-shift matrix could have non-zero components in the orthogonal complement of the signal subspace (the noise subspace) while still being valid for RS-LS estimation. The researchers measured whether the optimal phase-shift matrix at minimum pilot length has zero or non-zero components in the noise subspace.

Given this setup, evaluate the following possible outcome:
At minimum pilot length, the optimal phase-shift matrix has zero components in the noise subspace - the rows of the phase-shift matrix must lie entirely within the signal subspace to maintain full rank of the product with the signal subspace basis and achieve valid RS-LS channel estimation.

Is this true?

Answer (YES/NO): YES